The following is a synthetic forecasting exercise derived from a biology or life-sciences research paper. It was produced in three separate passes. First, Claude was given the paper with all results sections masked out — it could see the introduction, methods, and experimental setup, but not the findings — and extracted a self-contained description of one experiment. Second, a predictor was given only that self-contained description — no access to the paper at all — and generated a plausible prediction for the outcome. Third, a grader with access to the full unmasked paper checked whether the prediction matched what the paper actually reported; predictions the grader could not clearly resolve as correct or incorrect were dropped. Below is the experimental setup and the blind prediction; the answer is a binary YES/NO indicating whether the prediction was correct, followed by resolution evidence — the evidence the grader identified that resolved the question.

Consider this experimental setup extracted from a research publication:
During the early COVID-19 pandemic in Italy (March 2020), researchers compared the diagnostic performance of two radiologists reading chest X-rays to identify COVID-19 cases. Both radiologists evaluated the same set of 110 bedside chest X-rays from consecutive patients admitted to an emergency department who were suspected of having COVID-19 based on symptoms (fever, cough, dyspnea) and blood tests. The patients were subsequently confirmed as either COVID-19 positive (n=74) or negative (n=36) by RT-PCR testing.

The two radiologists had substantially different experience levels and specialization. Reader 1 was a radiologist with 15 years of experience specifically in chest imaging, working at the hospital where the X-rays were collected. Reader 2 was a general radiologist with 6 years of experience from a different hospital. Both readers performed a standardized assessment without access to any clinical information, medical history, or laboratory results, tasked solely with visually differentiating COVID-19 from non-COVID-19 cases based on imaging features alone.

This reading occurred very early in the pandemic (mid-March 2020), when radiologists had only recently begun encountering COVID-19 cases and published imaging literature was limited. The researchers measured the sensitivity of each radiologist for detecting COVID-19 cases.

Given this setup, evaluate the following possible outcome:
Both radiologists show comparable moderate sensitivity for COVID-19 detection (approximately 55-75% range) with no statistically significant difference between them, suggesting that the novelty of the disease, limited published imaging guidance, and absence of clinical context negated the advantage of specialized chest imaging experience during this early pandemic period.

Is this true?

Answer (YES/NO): YES